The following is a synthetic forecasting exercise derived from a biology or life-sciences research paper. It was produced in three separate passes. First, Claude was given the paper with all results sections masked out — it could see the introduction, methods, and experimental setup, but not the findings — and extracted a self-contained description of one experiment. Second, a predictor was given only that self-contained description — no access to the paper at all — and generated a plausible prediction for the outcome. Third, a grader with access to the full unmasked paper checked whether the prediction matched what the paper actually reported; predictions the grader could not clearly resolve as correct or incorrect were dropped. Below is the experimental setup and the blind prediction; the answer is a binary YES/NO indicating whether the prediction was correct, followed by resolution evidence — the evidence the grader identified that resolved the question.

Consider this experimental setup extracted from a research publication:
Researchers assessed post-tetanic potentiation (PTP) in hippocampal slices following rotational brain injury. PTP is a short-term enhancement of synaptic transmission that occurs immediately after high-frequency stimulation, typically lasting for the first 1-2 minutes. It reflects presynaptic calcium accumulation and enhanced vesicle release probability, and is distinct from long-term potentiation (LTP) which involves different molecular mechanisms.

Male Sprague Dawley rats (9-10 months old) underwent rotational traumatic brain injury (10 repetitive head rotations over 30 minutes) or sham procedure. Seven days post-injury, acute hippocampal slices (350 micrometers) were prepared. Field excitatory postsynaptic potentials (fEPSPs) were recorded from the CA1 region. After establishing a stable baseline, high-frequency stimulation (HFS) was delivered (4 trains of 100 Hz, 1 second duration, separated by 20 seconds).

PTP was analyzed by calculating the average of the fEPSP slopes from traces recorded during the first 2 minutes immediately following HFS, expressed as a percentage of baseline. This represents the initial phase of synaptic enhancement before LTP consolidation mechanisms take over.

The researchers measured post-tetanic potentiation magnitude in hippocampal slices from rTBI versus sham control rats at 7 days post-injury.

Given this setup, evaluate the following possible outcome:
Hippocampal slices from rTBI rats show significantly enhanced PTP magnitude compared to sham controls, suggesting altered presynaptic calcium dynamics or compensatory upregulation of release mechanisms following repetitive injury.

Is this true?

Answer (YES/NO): NO